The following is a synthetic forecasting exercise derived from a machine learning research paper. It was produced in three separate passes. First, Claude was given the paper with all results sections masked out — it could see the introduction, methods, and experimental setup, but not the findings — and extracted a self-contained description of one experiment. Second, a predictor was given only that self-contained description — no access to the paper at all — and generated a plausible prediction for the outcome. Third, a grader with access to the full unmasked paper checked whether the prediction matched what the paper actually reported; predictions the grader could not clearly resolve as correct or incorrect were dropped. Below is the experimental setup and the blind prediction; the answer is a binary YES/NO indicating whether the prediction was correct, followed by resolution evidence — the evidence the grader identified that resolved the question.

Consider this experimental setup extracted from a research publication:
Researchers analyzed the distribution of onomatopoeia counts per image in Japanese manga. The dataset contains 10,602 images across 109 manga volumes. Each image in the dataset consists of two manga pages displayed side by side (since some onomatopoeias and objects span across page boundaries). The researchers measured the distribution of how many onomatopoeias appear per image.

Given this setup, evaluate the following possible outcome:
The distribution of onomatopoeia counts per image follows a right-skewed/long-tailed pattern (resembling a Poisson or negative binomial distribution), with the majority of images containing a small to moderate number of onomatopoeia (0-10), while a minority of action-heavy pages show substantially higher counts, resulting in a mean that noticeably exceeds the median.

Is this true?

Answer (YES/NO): YES